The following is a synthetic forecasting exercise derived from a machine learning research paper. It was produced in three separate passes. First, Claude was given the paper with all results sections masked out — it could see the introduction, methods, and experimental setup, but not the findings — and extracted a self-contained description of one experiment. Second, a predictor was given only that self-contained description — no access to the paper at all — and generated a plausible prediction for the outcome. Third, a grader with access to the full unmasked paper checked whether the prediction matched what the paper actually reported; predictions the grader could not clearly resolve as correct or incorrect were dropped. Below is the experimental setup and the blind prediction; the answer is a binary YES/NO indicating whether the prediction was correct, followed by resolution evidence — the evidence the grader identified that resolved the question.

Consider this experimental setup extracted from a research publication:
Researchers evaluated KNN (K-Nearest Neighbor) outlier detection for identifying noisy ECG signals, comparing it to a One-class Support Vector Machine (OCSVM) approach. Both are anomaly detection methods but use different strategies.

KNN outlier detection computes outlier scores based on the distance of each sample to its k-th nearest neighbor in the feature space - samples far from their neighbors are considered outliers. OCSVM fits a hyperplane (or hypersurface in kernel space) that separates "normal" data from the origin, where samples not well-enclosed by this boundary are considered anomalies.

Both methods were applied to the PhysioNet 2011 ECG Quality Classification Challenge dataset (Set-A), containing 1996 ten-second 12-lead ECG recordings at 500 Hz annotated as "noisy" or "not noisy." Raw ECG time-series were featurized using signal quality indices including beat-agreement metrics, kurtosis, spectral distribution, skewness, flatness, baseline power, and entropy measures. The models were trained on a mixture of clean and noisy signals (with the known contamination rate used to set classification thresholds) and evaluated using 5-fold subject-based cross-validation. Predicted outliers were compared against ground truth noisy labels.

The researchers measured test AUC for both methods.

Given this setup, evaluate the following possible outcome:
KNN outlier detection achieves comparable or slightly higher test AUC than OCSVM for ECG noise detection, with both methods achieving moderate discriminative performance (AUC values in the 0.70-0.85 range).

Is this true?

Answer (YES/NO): NO